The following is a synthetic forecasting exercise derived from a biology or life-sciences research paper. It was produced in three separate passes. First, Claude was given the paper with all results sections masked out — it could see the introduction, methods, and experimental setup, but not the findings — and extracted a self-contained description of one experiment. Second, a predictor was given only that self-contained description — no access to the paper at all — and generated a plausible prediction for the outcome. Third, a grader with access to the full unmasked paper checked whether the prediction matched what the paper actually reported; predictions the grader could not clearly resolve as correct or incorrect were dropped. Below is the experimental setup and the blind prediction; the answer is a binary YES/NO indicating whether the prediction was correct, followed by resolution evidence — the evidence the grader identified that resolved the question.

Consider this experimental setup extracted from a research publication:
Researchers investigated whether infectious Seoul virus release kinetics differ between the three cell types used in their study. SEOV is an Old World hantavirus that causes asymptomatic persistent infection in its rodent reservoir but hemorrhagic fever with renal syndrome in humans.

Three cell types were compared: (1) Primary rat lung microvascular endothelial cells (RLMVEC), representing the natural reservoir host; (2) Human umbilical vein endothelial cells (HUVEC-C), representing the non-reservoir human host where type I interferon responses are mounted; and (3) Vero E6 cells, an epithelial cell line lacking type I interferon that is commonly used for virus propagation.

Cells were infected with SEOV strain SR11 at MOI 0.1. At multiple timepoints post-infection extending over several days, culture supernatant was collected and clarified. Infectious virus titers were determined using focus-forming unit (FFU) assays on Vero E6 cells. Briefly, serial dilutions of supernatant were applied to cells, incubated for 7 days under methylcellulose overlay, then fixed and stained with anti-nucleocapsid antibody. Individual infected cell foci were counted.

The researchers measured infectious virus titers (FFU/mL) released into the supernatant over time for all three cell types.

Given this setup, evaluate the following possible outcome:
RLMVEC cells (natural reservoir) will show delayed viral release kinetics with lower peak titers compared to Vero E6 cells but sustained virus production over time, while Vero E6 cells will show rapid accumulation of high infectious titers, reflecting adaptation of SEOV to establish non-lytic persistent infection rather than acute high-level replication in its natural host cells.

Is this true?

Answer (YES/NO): NO